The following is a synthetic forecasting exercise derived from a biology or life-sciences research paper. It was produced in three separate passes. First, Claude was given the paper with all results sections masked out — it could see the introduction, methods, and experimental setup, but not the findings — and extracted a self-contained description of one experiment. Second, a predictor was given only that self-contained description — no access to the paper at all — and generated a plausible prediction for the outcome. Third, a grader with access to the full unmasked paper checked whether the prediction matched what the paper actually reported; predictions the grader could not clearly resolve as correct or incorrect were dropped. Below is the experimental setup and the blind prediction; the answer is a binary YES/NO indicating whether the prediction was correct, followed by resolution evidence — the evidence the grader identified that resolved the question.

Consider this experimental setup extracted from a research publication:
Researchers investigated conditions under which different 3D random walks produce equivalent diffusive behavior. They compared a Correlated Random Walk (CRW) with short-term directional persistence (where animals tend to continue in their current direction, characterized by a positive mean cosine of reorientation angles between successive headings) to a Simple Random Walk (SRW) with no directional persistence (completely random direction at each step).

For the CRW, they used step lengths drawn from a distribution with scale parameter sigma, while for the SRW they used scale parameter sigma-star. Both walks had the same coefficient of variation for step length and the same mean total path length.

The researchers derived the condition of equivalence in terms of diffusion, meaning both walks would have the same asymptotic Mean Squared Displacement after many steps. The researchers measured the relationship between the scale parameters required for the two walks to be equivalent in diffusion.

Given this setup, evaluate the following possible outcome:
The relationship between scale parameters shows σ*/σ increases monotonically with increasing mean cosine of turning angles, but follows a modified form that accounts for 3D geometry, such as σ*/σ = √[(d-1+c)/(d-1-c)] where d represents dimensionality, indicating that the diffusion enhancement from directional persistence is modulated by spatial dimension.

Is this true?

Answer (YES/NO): NO